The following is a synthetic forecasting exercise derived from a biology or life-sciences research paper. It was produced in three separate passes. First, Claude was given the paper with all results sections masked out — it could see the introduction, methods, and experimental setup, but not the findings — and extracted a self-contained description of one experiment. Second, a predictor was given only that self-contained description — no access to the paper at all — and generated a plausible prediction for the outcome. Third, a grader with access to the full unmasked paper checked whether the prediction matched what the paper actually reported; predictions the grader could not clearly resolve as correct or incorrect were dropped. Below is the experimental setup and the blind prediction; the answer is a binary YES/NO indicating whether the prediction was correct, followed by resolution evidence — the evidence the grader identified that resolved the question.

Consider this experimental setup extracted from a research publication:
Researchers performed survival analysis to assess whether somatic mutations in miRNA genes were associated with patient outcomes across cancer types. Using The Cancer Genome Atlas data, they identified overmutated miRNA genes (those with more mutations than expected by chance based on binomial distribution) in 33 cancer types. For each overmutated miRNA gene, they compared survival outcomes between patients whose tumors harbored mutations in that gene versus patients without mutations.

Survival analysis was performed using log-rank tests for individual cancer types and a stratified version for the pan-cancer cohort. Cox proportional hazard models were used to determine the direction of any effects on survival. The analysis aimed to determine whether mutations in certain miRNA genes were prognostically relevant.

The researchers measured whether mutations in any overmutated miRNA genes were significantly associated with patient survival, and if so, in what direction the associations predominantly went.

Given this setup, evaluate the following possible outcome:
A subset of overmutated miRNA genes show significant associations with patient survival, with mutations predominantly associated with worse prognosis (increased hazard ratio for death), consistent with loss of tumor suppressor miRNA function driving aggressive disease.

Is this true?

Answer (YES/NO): YES